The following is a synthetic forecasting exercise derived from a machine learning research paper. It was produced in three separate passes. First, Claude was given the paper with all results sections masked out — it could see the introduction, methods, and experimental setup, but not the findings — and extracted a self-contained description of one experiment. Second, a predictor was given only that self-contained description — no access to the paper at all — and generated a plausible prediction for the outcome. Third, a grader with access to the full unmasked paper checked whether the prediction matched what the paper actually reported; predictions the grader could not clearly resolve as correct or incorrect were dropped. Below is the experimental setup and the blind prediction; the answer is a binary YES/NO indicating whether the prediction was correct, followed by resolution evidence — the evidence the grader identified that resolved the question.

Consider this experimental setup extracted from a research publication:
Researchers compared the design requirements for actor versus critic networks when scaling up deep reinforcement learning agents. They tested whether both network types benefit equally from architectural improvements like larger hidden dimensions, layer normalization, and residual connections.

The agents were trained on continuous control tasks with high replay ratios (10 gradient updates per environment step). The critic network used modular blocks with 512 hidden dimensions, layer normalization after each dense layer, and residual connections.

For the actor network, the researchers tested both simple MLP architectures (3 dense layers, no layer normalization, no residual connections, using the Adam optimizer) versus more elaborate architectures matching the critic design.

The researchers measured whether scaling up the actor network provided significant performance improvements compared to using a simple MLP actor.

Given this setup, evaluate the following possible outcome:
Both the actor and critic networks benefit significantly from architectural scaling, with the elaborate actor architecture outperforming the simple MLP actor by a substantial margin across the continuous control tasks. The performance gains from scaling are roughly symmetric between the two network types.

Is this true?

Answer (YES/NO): NO